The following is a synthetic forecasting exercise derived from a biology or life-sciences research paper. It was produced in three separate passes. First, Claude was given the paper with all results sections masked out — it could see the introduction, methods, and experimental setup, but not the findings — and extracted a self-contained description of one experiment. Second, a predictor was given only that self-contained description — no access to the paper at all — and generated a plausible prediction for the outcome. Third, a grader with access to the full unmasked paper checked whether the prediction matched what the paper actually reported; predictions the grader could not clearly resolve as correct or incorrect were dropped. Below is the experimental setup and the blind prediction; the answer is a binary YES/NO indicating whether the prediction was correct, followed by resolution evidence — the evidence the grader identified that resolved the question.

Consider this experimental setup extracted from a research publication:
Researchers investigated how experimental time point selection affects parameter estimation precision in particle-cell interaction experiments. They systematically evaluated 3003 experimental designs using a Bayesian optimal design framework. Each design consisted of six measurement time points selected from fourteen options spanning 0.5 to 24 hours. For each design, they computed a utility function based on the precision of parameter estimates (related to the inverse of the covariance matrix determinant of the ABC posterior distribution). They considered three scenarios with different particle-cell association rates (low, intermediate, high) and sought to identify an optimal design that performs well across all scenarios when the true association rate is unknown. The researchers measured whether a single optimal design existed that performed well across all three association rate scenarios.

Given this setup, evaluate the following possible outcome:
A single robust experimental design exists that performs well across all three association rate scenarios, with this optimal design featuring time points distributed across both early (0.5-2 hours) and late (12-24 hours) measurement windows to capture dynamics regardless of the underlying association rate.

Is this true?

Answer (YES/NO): YES